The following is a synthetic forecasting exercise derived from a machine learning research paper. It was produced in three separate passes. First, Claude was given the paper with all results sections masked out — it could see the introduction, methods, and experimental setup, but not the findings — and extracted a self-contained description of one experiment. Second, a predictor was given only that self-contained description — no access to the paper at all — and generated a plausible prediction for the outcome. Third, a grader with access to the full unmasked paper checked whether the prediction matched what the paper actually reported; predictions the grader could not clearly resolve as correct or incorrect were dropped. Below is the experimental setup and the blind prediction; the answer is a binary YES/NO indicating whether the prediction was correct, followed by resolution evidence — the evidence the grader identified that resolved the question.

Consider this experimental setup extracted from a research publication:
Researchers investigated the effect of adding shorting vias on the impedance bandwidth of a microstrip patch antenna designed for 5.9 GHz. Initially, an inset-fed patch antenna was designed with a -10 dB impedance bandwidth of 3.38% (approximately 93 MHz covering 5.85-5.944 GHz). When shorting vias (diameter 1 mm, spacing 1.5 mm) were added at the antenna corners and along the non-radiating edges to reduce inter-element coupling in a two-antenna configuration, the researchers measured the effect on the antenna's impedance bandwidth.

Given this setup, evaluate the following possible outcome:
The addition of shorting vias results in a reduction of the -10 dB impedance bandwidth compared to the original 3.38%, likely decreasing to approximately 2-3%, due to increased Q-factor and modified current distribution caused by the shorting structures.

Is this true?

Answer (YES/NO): NO